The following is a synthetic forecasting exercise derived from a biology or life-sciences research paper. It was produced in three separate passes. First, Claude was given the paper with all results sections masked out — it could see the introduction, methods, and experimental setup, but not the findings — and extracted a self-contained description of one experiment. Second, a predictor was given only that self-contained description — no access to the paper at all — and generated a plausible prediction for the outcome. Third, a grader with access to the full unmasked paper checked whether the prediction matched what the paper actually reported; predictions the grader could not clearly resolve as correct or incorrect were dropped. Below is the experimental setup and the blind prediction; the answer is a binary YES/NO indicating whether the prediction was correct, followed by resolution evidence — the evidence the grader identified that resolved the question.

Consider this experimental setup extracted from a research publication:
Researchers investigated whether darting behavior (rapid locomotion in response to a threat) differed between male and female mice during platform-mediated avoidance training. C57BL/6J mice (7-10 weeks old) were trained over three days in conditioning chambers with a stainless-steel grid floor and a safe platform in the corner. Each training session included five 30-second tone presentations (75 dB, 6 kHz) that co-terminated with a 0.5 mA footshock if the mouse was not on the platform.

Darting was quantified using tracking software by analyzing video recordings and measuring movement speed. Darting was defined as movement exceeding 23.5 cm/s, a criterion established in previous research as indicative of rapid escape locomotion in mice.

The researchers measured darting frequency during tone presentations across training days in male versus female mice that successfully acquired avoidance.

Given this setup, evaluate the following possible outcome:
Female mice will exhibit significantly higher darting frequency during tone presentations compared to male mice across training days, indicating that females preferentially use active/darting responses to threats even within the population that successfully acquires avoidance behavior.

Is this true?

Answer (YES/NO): NO